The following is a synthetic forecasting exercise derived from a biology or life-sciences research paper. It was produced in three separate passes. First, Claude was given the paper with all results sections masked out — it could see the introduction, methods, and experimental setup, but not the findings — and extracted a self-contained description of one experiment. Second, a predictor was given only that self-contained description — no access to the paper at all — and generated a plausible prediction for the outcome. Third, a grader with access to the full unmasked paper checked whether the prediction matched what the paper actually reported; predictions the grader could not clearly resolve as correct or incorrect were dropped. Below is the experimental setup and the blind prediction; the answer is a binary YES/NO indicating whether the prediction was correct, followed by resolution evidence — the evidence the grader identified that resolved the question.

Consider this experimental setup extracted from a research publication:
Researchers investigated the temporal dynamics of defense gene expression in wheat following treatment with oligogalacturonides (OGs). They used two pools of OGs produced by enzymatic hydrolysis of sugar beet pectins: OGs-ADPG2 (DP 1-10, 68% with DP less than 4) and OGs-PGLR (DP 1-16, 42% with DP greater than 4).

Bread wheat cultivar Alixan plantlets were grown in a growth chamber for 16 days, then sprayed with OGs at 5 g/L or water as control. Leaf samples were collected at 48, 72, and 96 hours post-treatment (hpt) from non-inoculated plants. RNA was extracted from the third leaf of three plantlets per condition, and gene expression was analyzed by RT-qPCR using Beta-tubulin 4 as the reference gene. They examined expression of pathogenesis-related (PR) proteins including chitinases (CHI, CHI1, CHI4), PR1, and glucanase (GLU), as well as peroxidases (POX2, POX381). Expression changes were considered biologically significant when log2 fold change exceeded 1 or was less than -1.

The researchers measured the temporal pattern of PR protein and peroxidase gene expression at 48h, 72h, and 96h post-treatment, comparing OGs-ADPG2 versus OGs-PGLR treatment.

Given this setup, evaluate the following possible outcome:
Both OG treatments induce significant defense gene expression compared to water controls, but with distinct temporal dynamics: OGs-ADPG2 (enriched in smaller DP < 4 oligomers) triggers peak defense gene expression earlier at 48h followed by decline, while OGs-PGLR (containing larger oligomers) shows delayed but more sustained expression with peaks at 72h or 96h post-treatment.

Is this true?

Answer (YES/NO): NO